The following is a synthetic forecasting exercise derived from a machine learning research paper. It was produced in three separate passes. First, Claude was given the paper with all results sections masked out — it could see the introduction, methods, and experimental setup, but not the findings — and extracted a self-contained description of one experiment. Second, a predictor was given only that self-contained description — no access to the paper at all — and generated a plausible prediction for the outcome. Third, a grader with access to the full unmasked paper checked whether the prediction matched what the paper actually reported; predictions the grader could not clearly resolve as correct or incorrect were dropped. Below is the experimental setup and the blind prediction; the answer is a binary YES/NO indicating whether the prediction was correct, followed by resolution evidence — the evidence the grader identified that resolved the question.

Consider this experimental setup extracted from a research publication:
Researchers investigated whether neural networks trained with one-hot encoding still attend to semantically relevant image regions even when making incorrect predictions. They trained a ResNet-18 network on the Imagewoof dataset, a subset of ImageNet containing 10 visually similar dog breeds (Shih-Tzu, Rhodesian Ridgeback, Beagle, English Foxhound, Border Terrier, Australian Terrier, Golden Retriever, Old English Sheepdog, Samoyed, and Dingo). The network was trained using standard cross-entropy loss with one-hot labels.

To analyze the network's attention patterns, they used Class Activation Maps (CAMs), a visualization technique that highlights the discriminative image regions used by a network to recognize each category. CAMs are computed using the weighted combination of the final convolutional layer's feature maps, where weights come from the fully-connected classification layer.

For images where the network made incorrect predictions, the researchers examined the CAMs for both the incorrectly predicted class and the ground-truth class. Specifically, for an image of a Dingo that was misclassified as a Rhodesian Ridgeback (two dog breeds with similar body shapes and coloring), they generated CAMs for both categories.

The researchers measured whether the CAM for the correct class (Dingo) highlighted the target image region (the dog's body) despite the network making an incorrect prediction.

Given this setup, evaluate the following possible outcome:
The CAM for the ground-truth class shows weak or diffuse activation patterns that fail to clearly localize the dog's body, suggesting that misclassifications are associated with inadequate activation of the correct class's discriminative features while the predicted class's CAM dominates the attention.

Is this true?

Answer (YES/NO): NO